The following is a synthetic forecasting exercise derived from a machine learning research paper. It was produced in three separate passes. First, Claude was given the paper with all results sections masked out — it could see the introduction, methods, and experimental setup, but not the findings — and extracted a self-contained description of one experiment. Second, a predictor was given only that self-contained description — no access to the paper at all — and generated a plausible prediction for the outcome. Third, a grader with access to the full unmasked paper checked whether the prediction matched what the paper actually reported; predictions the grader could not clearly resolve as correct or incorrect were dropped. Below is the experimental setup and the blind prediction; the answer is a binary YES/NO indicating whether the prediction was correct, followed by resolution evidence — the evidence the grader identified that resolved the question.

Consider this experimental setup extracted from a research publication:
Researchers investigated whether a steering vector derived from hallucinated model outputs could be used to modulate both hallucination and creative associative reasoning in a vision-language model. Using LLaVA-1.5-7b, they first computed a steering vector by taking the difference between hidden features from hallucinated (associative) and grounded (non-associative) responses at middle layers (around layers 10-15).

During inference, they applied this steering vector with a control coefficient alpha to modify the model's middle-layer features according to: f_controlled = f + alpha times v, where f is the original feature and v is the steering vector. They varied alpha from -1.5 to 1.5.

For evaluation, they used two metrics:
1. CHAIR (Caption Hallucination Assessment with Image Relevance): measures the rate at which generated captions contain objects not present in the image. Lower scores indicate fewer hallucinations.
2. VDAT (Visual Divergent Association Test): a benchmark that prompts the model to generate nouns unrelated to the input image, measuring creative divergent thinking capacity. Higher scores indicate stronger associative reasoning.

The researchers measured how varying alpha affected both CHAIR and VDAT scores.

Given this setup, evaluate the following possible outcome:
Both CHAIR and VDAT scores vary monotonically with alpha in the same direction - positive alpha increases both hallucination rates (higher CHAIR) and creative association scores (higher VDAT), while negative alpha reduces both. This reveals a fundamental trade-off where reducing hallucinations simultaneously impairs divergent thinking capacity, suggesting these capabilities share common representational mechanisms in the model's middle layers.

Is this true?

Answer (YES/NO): YES